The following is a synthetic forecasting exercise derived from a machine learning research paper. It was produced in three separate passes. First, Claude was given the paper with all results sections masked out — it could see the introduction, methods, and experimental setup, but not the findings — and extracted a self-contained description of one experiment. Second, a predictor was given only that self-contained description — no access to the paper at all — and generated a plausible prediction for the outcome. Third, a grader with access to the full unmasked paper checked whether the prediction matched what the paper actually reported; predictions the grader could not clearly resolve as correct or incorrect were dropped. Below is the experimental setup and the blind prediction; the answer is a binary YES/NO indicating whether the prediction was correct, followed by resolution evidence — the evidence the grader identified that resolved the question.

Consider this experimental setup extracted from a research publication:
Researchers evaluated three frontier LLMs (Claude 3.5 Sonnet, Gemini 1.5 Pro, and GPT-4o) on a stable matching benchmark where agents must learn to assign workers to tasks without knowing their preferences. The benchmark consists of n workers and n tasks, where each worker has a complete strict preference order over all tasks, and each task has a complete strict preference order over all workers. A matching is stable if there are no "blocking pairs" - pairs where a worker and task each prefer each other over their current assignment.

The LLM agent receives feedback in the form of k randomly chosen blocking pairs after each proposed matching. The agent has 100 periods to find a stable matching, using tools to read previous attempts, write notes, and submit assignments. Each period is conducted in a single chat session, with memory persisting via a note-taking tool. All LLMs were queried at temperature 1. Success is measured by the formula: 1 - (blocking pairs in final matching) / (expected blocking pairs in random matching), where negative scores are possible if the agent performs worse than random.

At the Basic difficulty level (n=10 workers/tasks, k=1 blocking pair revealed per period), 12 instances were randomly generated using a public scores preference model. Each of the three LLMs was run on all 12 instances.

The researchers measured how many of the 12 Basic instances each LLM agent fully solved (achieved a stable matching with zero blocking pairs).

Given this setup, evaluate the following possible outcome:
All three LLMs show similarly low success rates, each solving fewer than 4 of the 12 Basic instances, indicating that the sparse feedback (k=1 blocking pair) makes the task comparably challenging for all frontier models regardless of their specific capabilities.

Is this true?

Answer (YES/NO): NO